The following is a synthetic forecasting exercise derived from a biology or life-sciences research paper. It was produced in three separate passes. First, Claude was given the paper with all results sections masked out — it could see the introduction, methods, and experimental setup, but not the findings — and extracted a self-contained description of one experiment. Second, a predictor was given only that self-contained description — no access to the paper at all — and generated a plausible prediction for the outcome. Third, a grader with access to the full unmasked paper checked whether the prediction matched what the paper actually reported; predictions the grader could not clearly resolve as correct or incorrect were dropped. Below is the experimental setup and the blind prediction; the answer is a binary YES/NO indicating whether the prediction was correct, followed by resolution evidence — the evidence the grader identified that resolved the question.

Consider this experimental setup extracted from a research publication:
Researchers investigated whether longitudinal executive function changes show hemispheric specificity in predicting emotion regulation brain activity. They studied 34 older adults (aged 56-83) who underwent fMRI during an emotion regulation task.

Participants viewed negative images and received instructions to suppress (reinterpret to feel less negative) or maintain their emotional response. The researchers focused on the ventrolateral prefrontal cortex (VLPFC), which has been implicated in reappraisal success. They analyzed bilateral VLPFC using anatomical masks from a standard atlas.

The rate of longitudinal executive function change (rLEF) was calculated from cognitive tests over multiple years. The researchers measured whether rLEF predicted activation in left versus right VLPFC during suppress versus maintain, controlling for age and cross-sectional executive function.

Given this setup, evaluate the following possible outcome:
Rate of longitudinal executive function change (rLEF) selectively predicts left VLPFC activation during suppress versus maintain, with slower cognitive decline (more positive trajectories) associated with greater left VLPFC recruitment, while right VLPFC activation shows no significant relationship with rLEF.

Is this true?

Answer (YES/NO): NO